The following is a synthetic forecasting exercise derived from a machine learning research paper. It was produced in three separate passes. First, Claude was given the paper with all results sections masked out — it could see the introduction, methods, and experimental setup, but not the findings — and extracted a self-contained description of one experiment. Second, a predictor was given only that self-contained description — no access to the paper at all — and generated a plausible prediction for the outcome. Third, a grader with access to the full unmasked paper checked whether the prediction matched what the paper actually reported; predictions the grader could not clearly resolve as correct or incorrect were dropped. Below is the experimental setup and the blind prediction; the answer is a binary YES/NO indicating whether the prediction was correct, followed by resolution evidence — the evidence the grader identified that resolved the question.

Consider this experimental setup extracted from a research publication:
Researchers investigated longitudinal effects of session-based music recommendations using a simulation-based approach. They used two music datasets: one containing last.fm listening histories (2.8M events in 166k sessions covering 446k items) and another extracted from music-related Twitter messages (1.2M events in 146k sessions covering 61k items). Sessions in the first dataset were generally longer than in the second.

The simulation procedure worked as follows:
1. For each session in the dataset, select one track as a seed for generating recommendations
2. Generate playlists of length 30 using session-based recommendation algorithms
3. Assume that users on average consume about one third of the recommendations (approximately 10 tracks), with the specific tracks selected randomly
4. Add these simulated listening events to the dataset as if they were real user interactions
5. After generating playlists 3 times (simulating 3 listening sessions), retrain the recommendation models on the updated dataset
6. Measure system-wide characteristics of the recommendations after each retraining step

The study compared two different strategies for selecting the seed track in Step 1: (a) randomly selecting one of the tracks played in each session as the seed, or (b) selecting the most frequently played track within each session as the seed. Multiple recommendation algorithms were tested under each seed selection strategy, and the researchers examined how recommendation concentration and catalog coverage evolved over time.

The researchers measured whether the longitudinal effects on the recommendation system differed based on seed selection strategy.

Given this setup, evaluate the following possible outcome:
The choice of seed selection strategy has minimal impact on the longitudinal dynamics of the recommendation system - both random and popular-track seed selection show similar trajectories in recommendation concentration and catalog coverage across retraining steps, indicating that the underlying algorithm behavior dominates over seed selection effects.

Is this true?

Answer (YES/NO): YES